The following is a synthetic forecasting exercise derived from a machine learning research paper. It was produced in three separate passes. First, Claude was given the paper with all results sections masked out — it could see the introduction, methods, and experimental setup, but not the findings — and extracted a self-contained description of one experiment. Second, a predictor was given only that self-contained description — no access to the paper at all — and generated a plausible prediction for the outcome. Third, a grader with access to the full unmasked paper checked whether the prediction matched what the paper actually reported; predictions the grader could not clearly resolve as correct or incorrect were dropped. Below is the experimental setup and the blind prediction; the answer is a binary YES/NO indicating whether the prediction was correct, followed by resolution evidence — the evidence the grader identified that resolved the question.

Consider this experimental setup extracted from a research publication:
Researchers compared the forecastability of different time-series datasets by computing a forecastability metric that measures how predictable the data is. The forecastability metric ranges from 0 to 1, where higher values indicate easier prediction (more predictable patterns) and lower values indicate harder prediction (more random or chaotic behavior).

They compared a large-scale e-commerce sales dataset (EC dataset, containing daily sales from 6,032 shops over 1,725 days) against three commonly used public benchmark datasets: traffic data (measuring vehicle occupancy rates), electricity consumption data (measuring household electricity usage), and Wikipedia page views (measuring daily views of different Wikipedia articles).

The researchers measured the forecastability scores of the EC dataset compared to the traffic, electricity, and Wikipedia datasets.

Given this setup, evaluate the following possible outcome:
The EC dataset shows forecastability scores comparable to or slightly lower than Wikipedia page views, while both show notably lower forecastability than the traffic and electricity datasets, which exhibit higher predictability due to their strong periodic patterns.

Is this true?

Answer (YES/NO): NO